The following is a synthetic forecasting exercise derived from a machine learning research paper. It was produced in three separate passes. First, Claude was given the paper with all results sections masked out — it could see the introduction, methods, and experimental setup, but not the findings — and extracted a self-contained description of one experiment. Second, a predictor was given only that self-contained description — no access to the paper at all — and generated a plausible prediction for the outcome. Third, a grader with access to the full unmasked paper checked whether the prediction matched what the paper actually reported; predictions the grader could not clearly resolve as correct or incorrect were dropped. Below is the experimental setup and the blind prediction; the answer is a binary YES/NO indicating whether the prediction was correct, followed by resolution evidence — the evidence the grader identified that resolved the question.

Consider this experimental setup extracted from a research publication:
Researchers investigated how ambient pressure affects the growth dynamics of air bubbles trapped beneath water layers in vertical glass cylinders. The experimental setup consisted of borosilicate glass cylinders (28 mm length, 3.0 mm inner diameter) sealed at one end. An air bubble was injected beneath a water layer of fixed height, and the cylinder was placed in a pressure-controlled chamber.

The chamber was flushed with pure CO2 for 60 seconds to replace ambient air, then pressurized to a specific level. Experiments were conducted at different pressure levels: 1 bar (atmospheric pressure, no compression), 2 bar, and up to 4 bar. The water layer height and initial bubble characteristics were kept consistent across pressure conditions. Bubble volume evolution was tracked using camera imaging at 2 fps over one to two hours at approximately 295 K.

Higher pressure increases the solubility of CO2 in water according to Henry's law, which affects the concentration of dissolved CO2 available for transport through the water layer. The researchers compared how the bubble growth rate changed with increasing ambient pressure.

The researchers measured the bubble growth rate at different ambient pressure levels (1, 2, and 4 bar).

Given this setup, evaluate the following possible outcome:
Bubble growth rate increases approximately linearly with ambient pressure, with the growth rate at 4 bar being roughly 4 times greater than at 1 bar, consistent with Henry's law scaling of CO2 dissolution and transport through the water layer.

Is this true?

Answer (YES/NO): NO